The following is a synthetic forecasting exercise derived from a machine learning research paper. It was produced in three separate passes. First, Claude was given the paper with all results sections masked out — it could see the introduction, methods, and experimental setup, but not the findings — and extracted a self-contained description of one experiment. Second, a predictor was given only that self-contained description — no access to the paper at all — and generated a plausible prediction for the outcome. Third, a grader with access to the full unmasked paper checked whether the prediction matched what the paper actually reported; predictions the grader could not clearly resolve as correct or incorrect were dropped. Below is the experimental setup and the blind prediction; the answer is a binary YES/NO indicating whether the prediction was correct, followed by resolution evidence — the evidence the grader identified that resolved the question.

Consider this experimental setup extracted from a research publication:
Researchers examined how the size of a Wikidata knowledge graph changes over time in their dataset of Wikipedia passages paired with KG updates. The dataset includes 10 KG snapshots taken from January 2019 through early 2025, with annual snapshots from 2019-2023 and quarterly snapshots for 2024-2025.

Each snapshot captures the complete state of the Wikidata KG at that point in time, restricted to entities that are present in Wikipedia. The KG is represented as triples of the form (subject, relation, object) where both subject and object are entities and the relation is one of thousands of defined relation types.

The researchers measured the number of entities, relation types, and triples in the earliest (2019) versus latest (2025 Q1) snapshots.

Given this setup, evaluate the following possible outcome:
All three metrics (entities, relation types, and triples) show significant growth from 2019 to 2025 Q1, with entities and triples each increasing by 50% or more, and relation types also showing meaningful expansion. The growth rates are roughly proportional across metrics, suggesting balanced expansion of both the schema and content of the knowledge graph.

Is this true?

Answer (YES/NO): NO